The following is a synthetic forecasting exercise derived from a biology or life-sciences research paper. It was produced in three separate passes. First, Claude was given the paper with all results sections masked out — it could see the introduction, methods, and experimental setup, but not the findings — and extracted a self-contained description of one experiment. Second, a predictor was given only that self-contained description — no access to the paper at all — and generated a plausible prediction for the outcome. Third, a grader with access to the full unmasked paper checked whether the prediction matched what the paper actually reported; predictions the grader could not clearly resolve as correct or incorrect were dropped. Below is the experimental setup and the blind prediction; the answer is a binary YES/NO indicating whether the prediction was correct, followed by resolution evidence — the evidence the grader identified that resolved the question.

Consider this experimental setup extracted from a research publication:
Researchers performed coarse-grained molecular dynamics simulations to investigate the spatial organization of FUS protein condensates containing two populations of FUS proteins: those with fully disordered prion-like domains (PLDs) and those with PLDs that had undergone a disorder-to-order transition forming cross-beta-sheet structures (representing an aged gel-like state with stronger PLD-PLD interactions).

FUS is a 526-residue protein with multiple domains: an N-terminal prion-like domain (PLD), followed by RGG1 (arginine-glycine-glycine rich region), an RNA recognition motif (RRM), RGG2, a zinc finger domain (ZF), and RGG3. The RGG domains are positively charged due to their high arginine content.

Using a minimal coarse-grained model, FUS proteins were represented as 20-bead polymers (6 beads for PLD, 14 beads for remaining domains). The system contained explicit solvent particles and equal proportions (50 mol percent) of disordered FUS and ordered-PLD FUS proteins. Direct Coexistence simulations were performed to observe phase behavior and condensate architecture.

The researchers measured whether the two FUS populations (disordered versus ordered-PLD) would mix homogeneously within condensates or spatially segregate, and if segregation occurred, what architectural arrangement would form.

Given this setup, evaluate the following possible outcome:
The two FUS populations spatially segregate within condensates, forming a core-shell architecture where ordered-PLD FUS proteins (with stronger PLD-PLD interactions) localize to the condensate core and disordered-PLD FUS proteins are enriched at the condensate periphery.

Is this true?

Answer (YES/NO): NO